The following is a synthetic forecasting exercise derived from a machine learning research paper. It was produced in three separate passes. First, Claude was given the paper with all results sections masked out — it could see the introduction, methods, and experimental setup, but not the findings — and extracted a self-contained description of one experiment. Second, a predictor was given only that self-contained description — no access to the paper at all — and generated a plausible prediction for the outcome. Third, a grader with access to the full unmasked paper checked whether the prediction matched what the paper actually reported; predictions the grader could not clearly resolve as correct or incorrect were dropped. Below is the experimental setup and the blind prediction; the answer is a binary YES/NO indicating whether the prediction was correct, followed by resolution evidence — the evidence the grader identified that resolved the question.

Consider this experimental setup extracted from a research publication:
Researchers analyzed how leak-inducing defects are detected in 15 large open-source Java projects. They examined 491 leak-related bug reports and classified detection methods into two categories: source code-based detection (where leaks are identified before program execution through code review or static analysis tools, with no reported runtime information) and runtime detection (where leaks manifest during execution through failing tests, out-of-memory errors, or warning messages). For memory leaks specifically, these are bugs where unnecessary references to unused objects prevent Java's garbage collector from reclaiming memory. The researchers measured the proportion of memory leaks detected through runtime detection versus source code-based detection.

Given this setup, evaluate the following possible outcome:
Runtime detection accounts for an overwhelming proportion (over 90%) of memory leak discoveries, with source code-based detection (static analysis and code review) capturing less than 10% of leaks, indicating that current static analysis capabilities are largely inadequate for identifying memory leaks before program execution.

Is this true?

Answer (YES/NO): NO